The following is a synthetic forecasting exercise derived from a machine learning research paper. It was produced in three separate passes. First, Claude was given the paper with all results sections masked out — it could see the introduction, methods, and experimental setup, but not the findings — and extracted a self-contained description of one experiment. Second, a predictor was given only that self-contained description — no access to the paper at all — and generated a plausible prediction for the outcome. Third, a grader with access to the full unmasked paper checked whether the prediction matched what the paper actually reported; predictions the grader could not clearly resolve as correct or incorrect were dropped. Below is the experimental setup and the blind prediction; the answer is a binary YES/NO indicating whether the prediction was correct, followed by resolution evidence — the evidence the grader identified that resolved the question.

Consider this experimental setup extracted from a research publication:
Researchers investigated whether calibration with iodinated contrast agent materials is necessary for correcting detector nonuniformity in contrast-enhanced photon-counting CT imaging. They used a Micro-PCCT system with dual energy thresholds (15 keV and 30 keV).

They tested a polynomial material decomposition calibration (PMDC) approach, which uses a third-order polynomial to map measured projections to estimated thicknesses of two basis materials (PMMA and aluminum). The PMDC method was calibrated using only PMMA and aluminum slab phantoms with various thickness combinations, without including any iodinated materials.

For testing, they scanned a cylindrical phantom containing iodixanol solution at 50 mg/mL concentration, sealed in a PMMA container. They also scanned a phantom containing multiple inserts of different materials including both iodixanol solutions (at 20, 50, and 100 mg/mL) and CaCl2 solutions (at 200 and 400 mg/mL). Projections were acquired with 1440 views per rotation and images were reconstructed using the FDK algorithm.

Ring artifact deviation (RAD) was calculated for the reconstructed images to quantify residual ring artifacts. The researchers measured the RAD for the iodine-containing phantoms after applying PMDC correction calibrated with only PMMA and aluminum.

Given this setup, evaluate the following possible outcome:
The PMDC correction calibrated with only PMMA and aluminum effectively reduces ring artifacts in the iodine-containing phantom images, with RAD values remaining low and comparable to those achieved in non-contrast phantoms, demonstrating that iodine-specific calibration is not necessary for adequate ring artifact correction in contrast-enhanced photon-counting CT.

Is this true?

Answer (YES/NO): NO